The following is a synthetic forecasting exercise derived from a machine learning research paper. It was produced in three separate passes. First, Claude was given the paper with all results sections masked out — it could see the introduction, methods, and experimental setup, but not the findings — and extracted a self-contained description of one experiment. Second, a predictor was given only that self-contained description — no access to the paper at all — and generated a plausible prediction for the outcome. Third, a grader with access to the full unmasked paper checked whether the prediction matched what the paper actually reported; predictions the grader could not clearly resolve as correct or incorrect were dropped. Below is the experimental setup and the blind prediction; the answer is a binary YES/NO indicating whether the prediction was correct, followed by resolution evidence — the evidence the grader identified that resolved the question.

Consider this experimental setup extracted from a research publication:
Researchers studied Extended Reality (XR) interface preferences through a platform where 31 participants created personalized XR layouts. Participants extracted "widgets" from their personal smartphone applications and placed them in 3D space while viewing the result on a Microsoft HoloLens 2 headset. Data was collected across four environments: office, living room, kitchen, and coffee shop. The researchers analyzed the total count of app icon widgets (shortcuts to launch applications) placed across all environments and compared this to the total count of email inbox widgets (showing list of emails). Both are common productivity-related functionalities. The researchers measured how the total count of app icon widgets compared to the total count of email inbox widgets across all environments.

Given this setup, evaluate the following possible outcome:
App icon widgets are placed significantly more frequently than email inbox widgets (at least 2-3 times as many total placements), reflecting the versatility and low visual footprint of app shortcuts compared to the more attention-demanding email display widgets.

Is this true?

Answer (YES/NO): YES